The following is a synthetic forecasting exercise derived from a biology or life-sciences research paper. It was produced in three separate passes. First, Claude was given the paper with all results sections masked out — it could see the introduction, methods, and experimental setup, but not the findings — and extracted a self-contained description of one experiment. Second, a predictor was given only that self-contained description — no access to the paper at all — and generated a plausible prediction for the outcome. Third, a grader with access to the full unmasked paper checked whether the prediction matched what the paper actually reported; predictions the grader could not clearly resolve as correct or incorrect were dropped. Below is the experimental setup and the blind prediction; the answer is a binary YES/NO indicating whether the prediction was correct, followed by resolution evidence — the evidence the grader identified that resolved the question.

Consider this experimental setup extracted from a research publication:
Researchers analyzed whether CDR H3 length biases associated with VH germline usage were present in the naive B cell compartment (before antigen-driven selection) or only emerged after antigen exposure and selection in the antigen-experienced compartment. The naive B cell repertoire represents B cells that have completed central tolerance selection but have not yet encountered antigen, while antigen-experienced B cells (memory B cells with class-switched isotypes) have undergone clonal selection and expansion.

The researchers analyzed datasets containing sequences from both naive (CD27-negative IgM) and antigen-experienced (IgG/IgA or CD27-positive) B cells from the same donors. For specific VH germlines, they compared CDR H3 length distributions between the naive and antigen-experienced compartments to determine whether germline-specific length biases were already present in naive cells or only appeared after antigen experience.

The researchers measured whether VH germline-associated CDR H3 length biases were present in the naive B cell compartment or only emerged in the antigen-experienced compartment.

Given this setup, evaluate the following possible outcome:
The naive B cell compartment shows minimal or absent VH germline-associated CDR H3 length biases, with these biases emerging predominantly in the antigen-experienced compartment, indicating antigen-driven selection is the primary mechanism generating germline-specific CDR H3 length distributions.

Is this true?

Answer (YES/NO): NO